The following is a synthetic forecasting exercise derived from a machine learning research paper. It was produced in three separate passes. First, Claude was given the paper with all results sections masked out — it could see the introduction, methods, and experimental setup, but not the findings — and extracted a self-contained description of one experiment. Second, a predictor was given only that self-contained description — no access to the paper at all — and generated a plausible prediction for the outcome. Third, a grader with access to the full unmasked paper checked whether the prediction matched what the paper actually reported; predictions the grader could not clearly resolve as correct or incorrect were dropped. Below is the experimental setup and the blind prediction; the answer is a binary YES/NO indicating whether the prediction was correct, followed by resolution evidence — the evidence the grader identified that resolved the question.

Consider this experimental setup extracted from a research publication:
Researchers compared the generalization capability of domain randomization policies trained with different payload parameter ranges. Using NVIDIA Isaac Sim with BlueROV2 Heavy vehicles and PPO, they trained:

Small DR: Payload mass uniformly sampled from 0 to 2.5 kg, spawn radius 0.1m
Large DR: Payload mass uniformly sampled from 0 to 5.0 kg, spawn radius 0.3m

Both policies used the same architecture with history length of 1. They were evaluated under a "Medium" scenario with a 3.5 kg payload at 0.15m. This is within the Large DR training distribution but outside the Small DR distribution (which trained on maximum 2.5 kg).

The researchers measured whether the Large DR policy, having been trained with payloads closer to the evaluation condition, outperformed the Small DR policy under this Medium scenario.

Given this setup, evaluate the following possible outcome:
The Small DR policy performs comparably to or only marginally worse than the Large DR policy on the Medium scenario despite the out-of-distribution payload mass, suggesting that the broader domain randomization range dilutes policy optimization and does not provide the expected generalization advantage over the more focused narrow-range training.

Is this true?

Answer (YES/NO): NO